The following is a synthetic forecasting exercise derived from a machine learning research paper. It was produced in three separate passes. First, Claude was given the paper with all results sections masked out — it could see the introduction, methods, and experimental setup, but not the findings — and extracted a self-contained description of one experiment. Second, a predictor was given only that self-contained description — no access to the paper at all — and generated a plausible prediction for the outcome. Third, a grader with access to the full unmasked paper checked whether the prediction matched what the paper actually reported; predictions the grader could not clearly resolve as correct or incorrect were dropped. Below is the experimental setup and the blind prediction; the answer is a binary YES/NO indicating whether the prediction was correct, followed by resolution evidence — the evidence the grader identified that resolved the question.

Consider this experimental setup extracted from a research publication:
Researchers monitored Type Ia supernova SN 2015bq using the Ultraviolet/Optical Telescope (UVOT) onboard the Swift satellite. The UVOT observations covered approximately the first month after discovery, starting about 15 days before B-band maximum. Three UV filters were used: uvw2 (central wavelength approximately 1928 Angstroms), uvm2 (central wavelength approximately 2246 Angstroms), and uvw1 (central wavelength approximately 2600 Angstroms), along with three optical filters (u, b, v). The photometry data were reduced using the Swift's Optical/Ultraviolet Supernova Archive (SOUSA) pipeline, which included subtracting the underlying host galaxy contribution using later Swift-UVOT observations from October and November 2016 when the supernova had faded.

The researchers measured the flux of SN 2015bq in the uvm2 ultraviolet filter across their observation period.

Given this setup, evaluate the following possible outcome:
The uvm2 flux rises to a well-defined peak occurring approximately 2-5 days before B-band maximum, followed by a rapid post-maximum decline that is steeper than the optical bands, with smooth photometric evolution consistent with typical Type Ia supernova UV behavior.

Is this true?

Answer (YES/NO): NO